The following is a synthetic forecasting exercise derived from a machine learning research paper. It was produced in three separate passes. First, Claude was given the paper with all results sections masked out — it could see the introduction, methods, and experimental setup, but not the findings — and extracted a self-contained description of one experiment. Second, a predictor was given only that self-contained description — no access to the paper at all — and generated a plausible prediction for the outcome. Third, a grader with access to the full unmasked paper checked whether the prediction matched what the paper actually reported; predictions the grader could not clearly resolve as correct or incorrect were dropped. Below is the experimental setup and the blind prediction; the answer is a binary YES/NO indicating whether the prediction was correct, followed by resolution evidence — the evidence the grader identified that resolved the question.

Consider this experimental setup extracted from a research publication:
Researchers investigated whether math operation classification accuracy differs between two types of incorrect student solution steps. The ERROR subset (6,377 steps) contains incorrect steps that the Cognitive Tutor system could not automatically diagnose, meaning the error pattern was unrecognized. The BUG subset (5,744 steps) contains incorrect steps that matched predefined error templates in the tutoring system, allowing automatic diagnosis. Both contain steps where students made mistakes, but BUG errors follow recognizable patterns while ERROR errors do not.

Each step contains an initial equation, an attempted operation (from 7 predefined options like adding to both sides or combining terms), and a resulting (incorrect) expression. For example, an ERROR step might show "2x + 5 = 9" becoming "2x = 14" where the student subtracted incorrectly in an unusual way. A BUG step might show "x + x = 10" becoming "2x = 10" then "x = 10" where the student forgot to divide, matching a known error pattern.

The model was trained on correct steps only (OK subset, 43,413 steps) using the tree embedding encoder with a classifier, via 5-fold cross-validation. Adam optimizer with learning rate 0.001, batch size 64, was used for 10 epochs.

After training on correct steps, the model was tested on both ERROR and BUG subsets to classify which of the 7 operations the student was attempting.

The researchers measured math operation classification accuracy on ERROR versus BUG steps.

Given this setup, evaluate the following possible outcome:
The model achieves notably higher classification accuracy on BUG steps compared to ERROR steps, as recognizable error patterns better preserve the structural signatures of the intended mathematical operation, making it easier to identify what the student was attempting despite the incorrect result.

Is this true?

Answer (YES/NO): YES